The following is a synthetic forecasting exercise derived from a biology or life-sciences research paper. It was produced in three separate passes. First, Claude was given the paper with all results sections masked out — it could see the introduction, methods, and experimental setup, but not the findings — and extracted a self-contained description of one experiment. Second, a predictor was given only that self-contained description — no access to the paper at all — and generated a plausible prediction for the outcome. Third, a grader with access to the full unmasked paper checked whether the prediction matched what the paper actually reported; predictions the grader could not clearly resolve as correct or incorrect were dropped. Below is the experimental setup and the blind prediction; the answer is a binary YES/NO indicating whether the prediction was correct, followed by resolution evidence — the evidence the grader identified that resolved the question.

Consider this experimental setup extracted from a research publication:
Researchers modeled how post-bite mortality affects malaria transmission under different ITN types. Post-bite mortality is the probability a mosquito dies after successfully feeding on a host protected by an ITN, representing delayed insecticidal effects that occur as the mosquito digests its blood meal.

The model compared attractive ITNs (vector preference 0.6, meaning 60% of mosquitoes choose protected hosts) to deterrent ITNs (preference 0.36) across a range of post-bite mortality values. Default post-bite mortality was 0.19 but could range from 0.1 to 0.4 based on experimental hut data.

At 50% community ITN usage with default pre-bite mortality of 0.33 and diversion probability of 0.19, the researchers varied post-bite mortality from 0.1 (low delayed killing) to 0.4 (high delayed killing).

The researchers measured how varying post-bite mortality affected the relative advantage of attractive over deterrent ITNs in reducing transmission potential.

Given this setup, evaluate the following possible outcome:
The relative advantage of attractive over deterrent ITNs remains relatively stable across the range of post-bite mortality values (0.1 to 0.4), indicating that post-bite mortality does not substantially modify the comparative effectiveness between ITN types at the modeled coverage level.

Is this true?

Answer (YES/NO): NO